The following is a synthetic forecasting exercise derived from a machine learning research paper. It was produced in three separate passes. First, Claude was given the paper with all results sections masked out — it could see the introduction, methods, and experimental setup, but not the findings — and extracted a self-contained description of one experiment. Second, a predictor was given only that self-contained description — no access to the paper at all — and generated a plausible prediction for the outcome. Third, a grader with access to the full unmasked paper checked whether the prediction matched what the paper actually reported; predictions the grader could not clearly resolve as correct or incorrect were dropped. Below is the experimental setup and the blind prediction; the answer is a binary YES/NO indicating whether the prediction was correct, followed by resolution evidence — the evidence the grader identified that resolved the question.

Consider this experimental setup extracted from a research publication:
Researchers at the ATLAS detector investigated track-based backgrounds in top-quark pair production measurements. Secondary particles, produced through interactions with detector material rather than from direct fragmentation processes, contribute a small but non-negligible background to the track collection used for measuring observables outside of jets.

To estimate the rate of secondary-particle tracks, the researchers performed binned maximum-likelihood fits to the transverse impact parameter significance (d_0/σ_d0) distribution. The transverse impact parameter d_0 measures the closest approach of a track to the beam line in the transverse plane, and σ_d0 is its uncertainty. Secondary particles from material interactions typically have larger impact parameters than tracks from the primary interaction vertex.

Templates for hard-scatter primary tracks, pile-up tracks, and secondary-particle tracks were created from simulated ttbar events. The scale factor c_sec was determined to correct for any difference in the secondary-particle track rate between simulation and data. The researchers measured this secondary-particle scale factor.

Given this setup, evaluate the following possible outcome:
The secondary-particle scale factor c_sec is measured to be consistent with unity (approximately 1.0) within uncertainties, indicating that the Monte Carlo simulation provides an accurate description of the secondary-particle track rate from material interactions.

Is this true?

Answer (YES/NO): NO